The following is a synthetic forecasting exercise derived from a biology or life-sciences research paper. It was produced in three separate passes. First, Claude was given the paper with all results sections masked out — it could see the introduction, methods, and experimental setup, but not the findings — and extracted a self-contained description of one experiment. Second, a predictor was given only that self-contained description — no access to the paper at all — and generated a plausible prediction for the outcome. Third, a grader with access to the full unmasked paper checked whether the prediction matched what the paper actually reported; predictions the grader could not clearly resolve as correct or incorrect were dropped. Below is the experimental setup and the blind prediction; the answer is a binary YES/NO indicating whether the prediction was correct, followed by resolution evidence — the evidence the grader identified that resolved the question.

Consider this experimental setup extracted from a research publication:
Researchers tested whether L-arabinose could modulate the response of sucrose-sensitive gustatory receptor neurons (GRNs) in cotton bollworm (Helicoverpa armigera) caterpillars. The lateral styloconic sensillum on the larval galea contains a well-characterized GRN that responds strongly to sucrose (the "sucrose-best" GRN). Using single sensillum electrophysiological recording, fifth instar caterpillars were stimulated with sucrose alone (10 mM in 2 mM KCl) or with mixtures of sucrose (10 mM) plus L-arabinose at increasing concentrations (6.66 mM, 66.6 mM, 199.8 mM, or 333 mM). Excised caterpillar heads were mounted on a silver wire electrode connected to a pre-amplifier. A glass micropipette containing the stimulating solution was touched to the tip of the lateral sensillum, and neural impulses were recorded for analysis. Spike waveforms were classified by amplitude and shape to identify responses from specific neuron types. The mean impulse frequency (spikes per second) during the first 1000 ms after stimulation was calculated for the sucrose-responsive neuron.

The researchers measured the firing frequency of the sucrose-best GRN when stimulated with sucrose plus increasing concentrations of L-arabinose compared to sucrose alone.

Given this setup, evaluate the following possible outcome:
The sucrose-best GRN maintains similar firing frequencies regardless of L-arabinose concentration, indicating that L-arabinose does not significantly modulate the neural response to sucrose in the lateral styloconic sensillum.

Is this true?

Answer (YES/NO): NO